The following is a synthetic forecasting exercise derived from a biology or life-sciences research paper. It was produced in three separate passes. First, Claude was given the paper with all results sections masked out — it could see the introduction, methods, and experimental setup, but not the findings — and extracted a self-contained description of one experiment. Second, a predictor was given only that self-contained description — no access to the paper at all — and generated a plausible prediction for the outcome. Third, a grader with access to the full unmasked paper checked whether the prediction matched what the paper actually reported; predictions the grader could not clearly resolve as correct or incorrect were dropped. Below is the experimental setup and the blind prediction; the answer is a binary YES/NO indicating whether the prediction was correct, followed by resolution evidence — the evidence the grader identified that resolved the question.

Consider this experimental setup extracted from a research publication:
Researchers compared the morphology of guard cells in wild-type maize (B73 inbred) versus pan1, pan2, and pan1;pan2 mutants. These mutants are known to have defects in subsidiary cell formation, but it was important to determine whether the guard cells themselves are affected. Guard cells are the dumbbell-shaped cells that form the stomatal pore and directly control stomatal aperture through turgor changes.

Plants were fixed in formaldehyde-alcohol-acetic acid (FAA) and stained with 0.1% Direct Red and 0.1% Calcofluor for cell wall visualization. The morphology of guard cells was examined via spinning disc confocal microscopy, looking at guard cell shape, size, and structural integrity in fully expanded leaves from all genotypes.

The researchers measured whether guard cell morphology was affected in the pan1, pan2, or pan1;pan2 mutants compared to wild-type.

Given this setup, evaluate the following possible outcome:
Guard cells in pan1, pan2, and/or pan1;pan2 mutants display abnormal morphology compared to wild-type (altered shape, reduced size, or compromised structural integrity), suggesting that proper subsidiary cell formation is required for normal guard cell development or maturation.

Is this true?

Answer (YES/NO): NO